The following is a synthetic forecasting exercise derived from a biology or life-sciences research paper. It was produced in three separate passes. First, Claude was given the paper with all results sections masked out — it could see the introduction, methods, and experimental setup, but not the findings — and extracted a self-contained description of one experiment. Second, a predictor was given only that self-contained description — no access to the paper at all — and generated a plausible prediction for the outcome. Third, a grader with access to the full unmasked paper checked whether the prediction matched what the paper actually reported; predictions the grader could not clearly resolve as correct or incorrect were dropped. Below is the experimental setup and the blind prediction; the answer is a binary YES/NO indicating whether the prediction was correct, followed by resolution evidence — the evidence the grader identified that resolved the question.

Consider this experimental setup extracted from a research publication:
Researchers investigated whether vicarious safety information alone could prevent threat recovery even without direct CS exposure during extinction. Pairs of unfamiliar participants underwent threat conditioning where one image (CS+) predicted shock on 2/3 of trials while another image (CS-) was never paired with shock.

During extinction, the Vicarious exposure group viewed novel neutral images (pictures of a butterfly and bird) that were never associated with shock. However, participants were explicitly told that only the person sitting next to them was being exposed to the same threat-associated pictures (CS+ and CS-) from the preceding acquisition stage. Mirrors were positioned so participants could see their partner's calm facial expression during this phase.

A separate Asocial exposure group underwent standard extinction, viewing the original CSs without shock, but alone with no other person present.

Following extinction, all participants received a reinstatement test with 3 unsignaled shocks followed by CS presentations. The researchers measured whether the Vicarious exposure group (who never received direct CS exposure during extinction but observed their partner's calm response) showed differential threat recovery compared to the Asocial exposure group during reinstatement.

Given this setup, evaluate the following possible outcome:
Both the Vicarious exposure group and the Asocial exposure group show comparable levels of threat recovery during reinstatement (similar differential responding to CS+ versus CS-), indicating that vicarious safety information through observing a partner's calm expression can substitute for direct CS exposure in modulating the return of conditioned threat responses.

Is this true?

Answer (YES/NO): NO